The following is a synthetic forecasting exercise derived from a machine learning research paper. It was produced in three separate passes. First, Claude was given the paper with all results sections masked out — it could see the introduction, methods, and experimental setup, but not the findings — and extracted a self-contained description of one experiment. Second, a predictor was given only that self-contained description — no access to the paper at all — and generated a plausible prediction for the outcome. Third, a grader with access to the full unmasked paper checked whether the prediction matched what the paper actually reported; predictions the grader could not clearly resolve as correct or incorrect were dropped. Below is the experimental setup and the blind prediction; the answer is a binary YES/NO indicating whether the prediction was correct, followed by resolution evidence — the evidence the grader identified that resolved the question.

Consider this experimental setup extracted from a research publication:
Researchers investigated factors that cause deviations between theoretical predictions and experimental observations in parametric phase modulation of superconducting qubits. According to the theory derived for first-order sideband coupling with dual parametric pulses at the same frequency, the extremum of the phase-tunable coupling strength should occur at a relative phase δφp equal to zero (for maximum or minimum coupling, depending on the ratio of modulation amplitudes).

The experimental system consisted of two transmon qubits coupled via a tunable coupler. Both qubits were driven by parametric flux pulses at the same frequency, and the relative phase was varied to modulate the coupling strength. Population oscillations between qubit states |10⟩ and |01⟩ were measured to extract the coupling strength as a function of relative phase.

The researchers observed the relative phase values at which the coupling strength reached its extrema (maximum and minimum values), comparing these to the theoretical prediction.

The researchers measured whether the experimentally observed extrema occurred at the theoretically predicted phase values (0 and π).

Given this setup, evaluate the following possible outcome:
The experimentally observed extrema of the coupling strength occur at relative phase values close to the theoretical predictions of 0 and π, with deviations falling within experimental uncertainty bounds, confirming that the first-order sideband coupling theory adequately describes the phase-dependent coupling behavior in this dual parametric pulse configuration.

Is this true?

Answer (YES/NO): NO